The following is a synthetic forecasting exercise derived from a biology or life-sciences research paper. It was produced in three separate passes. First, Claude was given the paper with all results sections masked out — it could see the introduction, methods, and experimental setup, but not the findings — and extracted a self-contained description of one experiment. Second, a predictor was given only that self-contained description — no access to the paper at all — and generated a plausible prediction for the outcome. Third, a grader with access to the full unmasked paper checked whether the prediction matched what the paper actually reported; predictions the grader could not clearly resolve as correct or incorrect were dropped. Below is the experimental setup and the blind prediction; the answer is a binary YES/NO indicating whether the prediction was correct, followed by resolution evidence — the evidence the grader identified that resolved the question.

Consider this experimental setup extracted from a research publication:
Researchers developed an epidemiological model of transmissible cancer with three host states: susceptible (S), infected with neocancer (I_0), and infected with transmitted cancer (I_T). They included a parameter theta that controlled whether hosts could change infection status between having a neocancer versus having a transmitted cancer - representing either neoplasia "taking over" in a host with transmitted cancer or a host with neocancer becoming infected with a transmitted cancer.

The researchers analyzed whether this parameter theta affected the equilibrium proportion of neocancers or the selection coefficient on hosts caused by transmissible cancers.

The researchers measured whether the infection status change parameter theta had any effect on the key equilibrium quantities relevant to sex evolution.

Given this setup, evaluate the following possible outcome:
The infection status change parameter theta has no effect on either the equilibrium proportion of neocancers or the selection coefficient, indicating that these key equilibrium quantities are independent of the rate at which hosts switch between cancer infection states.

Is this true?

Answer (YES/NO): YES